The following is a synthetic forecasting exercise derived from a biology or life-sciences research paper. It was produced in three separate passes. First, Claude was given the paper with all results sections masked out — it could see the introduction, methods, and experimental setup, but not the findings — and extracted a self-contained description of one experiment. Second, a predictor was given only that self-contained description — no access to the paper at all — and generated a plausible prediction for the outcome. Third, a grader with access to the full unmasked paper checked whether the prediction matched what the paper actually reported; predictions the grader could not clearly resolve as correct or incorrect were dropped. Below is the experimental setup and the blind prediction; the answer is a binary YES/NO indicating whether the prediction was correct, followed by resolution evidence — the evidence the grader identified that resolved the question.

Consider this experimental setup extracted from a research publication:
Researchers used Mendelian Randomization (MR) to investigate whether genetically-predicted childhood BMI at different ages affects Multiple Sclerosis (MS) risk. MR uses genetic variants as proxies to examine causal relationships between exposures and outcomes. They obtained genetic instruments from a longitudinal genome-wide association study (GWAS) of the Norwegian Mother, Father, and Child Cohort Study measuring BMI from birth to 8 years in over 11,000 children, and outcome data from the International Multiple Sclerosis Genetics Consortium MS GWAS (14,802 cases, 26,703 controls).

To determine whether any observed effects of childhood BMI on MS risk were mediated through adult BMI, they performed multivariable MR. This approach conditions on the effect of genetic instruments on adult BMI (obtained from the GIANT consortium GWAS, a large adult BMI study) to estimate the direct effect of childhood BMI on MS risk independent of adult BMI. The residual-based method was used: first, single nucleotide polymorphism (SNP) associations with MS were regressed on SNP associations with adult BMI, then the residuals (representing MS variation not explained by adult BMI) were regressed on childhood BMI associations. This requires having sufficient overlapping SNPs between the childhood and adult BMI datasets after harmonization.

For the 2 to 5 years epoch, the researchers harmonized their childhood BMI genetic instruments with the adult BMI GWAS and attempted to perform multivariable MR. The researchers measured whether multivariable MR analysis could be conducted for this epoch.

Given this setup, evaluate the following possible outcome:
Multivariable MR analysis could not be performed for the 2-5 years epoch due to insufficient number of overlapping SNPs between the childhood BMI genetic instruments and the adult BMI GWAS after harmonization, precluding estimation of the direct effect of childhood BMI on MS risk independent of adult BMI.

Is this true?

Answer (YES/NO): NO